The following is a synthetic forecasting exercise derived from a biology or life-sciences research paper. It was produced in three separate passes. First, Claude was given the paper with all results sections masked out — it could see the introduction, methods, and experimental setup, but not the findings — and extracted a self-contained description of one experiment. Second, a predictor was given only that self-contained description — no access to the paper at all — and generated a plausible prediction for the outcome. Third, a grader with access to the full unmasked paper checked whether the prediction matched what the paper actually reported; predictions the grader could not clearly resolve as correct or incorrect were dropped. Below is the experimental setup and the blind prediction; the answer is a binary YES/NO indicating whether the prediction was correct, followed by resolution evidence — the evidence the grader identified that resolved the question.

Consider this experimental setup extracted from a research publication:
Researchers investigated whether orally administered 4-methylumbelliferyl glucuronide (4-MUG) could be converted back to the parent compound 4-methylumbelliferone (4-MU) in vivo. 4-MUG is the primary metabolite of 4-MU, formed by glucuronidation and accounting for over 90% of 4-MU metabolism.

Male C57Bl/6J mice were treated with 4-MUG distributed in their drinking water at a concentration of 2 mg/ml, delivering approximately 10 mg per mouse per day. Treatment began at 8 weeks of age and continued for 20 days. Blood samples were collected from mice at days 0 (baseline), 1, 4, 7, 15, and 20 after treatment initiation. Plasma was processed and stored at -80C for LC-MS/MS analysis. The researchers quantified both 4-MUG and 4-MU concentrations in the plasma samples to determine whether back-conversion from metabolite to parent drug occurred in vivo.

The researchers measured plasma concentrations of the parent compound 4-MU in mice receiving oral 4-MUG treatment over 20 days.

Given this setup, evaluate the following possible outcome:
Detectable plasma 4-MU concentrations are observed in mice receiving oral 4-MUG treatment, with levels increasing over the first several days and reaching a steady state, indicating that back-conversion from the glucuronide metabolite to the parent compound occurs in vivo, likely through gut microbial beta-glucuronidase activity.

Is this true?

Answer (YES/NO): NO